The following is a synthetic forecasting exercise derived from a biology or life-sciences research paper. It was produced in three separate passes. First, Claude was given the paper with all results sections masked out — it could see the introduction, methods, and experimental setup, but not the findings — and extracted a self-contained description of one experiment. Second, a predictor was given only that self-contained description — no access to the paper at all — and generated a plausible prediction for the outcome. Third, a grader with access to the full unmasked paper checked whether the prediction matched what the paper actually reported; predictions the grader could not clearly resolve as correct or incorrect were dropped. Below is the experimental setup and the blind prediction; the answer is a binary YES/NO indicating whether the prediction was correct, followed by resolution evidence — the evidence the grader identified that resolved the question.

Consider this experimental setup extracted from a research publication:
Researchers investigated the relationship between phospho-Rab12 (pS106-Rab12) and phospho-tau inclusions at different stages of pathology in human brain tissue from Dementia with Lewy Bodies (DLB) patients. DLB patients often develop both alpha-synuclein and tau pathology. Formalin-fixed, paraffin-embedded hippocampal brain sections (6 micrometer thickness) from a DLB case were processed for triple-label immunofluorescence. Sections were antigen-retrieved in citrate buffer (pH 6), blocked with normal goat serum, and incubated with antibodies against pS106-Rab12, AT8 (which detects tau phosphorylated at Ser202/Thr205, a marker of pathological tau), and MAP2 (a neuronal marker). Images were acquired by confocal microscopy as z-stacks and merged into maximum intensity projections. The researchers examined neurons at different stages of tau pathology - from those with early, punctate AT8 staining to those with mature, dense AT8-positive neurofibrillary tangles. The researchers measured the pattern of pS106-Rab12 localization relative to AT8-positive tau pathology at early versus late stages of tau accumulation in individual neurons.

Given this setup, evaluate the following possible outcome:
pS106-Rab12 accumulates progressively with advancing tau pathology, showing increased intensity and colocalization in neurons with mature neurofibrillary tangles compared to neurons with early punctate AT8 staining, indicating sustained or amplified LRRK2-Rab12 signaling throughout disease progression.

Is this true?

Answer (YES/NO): NO